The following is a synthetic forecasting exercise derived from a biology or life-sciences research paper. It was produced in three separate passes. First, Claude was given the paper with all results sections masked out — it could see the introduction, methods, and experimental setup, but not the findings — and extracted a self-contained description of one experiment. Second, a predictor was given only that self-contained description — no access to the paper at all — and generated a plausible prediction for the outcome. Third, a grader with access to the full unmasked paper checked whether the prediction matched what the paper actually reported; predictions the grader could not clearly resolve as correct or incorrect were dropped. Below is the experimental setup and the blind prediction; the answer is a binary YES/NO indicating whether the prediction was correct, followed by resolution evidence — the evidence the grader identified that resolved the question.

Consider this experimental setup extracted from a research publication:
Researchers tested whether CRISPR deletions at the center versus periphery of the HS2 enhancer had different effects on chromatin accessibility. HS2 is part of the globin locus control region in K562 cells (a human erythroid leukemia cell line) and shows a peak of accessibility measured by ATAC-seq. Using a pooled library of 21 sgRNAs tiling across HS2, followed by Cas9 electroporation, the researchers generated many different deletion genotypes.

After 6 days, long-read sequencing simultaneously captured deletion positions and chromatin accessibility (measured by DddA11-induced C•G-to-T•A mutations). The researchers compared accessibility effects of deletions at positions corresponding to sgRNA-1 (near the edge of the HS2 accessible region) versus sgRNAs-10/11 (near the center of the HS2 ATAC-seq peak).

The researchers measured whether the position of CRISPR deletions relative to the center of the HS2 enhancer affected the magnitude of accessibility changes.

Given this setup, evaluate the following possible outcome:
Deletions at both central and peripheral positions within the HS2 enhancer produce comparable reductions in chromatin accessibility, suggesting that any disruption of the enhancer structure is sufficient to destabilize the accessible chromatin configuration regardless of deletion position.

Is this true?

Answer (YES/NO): NO